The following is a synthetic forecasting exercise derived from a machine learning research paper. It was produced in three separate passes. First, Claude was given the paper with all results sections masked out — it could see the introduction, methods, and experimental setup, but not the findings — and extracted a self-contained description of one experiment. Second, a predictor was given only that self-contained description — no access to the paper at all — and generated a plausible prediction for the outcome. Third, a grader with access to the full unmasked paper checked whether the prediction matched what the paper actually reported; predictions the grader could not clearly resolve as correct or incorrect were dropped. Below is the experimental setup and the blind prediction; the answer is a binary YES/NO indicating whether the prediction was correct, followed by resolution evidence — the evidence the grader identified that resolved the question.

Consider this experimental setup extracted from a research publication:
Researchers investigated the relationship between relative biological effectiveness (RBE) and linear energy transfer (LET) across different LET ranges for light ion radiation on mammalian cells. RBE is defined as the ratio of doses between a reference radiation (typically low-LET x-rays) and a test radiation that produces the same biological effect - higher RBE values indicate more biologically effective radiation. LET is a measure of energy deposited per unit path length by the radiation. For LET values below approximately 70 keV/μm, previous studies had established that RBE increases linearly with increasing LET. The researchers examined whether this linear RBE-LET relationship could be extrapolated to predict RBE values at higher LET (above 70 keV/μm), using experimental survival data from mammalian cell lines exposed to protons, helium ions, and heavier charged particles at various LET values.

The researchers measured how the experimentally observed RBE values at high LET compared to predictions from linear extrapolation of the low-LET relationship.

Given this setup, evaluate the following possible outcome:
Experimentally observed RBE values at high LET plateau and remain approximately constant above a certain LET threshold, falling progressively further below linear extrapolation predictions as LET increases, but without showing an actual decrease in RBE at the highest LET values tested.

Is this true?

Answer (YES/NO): NO